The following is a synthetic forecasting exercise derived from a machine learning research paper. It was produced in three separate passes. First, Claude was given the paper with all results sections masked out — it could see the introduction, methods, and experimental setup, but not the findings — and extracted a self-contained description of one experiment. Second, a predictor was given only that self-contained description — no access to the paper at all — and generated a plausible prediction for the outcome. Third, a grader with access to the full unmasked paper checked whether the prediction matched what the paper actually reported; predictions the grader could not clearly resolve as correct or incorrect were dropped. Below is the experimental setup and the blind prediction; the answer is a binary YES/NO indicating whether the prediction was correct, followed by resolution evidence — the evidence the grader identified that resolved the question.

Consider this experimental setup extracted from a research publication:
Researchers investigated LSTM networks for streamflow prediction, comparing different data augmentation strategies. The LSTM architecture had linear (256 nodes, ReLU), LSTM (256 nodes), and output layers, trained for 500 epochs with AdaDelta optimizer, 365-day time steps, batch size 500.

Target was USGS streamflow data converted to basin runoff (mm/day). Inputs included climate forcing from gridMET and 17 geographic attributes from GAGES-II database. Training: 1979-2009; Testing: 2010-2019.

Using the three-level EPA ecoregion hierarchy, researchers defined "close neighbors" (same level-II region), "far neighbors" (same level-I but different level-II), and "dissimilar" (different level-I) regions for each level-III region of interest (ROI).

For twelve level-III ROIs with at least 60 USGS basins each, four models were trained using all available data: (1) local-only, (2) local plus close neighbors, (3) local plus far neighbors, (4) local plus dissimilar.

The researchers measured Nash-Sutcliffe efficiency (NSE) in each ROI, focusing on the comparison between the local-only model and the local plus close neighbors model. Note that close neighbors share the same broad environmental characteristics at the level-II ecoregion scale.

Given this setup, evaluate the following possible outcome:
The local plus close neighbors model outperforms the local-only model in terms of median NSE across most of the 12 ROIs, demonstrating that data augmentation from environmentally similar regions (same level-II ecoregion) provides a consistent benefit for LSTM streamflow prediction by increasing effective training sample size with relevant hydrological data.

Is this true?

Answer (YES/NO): YES